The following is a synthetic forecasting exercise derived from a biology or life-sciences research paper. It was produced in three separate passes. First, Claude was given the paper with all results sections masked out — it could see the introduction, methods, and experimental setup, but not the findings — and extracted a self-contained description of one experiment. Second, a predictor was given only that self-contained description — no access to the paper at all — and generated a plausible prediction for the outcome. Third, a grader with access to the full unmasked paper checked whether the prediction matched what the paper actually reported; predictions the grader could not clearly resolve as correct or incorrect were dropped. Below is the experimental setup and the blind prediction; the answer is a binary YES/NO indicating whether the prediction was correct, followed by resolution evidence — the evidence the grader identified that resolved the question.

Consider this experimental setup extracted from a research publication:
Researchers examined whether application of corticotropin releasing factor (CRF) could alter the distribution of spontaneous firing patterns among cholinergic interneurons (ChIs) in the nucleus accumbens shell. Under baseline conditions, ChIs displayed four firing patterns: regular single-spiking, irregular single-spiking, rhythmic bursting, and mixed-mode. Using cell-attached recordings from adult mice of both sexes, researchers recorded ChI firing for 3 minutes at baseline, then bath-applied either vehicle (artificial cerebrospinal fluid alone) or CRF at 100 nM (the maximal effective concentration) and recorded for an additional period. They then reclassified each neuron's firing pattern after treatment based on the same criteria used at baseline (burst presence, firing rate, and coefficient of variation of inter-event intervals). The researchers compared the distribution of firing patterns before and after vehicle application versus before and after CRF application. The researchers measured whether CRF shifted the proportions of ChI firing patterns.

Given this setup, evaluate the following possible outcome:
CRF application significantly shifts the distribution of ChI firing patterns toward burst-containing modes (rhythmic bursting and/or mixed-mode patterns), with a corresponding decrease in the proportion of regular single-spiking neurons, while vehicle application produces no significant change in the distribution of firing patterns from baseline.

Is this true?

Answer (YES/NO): NO